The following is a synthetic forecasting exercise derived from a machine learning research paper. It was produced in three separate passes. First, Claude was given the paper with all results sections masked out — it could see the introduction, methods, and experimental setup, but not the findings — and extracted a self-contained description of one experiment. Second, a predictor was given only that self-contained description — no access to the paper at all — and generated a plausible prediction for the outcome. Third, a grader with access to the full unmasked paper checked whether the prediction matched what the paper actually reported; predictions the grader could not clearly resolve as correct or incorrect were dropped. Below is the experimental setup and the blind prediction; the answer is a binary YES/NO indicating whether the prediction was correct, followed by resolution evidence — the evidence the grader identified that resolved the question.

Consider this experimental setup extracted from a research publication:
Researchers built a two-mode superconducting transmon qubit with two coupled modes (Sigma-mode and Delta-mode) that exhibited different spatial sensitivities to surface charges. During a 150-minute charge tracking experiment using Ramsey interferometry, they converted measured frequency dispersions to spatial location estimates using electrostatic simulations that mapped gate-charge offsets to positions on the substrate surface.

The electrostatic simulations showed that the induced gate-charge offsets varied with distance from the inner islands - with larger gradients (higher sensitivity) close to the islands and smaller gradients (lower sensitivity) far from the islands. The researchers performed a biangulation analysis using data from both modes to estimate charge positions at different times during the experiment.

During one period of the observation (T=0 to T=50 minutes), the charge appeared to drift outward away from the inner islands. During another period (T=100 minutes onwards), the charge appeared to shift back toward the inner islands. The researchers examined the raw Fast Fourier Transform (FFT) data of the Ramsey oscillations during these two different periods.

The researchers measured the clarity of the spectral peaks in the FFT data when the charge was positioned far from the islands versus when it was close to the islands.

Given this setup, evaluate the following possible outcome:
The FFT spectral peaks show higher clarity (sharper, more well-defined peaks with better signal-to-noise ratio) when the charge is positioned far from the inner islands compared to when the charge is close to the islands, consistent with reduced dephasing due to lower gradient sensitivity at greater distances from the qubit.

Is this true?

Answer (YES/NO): YES